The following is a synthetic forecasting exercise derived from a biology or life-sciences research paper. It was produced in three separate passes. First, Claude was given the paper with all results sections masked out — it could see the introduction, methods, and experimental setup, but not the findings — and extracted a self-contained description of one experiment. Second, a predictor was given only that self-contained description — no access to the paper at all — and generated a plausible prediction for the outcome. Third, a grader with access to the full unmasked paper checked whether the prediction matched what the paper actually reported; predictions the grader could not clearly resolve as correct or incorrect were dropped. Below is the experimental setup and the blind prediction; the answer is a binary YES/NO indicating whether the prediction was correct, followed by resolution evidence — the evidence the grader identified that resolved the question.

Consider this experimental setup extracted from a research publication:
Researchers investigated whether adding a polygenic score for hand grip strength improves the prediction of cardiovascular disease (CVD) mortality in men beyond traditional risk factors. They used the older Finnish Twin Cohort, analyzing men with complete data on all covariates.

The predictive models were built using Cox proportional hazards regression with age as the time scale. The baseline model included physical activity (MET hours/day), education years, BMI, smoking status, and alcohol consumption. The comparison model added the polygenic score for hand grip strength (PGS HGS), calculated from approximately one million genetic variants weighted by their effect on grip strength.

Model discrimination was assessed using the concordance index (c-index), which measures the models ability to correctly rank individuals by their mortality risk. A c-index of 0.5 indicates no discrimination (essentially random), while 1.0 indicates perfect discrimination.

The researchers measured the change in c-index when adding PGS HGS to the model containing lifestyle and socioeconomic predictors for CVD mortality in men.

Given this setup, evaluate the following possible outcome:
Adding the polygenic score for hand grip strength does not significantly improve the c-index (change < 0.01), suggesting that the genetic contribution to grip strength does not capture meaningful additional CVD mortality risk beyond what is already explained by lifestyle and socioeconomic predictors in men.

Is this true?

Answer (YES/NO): YES